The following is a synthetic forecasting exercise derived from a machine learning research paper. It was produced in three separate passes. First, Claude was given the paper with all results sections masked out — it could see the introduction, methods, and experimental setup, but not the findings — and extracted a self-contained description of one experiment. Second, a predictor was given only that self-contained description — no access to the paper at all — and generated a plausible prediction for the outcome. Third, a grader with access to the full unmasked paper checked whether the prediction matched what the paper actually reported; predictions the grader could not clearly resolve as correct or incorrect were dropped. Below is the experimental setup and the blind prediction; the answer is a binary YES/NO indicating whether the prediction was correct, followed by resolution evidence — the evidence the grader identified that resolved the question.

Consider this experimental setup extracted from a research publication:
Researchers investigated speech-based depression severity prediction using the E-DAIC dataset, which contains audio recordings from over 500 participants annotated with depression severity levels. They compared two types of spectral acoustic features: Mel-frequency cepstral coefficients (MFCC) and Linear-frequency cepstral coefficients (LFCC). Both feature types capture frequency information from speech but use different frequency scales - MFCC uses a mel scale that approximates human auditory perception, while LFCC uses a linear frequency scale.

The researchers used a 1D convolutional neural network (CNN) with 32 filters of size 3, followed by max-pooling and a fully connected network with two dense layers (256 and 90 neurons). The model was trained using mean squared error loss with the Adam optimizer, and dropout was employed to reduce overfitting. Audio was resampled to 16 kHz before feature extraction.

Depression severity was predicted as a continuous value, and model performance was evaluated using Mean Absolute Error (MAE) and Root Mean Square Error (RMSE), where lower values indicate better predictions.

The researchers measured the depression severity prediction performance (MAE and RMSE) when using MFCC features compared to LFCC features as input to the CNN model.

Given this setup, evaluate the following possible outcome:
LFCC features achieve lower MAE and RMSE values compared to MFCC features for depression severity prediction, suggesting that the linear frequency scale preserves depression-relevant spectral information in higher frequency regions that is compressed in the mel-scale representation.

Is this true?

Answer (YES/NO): NO